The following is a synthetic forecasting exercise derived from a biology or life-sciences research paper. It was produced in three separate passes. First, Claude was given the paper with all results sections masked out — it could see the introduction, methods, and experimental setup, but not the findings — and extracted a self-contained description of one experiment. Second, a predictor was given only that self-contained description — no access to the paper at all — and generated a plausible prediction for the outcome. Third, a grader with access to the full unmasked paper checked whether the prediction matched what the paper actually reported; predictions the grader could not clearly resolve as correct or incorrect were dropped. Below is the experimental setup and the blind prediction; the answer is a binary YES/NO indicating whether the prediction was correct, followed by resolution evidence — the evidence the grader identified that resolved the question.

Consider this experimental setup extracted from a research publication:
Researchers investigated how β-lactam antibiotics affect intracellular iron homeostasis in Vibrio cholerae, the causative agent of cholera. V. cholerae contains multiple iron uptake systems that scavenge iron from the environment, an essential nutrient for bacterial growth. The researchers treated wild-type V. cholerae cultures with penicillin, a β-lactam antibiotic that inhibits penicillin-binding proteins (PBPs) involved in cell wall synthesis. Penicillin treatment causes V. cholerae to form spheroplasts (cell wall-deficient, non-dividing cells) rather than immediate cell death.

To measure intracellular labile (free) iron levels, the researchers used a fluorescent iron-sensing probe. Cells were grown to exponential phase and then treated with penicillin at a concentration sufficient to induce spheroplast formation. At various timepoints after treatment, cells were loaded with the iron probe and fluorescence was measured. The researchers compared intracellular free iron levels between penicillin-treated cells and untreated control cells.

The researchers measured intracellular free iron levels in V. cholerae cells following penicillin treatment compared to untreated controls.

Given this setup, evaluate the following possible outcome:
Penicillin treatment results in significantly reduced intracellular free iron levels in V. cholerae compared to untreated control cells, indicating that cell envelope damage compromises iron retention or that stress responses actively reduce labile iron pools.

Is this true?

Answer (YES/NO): NO